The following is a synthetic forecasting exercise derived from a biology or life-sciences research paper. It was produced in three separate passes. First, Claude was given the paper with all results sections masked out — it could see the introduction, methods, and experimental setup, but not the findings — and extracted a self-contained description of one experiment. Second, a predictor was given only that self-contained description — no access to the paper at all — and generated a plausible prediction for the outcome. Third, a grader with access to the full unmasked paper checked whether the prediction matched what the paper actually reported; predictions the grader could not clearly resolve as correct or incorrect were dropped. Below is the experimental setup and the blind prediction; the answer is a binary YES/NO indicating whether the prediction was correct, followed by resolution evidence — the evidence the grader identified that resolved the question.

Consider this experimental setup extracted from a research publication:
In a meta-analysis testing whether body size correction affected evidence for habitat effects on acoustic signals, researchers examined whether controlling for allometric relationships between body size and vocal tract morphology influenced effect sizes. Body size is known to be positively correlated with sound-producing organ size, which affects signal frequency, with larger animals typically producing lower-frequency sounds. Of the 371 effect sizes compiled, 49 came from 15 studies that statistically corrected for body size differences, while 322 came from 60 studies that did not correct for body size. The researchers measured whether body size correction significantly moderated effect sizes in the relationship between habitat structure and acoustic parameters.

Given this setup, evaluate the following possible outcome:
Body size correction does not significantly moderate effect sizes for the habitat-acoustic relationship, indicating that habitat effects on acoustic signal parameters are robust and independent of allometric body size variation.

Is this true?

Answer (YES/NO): NO